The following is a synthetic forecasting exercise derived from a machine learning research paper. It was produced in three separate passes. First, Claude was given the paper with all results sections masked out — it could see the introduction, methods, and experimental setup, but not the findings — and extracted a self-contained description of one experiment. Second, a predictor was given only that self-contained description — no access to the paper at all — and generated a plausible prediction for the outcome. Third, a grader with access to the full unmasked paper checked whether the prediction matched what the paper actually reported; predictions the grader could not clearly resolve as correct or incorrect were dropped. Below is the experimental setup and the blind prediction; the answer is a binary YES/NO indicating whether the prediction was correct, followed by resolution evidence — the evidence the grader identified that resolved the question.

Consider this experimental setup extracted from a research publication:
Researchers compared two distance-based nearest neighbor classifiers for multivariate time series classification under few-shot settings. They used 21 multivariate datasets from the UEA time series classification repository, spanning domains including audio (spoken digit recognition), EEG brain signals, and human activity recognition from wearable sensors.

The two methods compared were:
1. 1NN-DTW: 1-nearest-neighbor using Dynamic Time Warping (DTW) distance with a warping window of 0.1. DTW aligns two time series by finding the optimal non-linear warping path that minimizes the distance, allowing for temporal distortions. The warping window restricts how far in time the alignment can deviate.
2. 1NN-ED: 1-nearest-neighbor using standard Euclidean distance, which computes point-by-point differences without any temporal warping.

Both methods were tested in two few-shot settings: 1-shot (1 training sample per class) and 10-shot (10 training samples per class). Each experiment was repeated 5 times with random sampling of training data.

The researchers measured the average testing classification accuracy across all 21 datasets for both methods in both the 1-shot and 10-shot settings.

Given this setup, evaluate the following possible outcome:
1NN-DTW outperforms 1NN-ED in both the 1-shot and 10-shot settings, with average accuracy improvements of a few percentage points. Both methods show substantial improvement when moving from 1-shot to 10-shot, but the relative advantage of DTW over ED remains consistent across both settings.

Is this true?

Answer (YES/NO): NO